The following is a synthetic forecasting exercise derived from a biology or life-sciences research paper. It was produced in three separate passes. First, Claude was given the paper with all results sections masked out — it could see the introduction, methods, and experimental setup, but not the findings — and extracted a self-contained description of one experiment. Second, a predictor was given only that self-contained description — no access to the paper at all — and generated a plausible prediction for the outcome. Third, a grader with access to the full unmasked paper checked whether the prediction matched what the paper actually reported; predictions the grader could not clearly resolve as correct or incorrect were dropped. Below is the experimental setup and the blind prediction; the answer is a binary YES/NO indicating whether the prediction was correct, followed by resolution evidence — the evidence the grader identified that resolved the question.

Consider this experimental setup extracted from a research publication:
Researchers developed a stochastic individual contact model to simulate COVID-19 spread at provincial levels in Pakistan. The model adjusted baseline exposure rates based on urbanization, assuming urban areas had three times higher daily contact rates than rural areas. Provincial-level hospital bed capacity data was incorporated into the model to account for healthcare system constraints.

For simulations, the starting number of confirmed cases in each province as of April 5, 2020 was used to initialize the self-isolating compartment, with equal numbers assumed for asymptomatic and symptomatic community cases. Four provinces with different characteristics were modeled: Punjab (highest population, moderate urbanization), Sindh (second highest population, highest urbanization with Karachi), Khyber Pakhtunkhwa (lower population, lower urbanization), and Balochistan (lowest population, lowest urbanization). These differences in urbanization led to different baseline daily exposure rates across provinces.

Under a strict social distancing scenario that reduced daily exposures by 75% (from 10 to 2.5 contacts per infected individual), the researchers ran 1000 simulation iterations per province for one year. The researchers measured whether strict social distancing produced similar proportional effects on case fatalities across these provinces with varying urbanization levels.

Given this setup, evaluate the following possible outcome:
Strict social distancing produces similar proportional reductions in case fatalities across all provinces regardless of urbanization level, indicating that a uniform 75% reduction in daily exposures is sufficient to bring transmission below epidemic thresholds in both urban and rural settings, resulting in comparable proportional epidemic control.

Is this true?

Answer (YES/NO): YES